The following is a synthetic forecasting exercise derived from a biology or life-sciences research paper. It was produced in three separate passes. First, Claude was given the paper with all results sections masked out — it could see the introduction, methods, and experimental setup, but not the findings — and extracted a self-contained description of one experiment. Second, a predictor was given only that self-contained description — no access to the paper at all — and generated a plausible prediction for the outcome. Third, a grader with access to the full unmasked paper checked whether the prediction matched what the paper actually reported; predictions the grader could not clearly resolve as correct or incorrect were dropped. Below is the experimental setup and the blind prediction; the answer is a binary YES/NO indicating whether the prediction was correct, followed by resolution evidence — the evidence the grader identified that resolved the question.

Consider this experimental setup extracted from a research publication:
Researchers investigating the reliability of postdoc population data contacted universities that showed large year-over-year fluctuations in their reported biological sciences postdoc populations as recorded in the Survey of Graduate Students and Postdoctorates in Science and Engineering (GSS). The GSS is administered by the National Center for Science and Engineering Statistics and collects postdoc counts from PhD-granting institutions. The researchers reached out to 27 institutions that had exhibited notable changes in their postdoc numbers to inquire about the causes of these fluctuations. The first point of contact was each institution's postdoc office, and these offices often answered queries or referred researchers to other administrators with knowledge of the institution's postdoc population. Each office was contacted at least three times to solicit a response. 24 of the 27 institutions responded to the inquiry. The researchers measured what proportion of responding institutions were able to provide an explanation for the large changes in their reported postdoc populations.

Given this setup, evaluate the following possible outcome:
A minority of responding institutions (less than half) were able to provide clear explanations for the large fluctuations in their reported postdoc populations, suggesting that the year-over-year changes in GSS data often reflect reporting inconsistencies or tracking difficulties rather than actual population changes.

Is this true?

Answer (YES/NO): YES